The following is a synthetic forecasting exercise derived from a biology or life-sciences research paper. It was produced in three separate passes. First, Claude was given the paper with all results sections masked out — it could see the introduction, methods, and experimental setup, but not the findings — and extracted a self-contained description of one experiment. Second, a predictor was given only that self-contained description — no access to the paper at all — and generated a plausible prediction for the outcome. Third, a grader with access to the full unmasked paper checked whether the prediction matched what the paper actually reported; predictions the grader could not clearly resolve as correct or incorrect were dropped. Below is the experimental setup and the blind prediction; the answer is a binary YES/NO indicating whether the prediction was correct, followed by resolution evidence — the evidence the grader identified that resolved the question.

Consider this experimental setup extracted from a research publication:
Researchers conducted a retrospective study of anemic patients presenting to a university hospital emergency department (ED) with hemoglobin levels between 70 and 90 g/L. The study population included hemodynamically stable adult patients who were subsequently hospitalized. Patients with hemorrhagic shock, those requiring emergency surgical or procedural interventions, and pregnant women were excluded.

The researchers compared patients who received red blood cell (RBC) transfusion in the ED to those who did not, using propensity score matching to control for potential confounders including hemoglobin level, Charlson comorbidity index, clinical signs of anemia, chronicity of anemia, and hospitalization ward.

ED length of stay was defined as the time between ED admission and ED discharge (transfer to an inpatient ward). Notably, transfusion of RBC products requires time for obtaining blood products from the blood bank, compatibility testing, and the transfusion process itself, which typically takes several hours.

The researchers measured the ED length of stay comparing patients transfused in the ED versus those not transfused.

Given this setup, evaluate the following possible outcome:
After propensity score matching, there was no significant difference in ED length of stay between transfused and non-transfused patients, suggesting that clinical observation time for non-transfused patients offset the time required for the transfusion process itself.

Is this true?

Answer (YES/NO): NO